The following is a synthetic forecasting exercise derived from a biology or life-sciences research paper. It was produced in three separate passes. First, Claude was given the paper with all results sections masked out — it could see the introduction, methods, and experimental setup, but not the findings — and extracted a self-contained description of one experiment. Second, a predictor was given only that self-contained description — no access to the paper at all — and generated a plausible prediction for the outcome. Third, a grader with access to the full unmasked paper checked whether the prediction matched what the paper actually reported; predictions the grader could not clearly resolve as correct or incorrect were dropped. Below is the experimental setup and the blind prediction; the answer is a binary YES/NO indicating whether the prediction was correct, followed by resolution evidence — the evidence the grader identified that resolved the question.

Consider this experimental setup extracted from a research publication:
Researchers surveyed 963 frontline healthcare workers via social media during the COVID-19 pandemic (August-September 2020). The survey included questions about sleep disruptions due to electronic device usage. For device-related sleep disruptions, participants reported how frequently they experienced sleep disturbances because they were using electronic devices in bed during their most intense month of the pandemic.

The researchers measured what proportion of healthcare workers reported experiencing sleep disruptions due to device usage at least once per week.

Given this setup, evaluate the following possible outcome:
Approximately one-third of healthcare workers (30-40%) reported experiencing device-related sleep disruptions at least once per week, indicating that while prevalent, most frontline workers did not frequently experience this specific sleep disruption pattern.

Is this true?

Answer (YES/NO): NO